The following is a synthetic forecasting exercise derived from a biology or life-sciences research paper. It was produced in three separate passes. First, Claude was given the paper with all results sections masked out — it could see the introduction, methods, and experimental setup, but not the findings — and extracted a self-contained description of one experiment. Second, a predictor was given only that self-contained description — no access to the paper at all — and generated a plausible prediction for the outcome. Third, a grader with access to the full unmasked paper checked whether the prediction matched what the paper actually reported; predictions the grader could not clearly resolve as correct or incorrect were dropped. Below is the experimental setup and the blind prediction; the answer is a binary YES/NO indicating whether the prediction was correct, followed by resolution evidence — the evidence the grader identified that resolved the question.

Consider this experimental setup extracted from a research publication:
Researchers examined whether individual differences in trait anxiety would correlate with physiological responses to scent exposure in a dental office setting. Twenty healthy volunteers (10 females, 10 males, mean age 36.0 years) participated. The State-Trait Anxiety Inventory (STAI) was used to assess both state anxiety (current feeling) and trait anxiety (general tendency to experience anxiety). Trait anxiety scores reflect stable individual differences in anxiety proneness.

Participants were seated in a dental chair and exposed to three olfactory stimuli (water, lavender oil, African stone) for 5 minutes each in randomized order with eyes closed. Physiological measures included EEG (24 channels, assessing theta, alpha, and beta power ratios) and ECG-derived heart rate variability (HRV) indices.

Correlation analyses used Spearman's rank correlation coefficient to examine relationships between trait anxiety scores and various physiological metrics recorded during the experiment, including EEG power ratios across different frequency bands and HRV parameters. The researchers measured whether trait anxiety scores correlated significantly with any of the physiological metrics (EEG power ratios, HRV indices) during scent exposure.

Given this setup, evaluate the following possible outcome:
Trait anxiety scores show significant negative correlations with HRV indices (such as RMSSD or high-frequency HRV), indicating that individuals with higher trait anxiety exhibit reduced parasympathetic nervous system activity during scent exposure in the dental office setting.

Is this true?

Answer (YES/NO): NO